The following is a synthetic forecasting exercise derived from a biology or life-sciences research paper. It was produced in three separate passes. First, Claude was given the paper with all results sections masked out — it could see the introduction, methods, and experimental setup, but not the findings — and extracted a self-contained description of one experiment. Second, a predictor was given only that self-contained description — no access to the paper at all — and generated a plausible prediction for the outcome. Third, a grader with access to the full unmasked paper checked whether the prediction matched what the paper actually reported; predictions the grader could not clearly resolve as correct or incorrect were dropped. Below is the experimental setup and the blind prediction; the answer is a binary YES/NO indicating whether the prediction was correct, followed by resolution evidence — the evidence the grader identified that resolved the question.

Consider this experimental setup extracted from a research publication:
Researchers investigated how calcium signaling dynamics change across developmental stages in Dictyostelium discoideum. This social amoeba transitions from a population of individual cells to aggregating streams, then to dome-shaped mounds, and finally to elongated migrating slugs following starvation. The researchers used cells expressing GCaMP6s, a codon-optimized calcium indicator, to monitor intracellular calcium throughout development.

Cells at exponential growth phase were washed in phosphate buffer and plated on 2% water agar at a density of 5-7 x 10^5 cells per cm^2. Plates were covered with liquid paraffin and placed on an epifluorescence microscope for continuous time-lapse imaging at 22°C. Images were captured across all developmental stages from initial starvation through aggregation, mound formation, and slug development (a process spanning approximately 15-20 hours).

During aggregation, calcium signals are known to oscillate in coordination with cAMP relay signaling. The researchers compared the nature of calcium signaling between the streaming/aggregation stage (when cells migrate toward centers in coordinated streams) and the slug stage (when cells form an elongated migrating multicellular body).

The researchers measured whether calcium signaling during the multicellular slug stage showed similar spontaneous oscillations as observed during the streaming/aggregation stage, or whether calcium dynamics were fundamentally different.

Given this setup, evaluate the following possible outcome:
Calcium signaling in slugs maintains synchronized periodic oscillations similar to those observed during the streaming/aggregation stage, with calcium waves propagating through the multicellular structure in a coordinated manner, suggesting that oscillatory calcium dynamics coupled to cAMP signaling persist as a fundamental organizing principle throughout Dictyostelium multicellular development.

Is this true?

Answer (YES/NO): NO